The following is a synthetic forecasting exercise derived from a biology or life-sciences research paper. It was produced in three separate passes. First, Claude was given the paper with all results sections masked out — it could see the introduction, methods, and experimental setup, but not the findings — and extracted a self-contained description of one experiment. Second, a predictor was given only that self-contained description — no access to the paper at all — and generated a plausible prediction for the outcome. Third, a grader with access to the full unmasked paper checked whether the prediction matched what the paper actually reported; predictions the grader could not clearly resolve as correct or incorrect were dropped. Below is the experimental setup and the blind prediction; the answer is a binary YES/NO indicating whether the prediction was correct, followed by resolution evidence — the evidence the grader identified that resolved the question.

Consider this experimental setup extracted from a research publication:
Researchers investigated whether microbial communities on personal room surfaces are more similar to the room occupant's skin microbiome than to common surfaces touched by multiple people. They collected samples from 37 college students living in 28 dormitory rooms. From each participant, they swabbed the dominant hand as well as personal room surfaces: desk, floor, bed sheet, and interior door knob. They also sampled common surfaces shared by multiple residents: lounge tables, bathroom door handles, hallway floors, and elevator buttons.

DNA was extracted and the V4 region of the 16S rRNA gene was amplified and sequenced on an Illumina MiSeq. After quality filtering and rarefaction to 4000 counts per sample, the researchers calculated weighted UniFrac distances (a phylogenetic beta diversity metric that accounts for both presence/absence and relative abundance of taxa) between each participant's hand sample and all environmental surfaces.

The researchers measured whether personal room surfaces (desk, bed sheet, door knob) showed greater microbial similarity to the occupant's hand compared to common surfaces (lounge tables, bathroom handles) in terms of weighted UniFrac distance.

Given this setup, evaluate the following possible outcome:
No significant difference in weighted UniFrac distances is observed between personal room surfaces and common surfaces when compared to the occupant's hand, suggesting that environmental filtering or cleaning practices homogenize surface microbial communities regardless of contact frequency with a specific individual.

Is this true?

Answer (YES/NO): NO